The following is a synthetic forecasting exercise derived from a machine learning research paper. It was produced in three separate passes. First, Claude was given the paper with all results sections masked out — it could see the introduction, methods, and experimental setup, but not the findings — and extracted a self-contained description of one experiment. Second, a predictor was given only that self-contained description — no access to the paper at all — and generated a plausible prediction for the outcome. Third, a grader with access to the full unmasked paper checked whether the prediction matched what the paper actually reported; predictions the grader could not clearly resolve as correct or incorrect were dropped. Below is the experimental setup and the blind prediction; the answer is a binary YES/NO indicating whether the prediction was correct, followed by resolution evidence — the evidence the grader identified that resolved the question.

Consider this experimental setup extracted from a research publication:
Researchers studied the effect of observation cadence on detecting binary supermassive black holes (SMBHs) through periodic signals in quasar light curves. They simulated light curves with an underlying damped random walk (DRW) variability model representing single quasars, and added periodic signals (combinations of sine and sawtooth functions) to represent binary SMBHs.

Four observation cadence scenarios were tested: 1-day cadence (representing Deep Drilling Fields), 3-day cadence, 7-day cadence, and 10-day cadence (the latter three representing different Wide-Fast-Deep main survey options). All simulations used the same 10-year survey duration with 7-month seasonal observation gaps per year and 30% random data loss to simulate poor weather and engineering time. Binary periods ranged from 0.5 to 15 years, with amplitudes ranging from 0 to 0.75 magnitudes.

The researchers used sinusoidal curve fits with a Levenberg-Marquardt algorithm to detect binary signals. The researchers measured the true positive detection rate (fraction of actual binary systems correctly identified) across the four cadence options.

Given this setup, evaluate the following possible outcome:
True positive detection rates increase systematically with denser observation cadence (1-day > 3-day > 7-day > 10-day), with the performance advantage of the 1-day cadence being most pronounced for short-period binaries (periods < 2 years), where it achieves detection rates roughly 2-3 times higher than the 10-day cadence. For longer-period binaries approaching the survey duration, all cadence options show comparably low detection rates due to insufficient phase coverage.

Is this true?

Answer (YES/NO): NO